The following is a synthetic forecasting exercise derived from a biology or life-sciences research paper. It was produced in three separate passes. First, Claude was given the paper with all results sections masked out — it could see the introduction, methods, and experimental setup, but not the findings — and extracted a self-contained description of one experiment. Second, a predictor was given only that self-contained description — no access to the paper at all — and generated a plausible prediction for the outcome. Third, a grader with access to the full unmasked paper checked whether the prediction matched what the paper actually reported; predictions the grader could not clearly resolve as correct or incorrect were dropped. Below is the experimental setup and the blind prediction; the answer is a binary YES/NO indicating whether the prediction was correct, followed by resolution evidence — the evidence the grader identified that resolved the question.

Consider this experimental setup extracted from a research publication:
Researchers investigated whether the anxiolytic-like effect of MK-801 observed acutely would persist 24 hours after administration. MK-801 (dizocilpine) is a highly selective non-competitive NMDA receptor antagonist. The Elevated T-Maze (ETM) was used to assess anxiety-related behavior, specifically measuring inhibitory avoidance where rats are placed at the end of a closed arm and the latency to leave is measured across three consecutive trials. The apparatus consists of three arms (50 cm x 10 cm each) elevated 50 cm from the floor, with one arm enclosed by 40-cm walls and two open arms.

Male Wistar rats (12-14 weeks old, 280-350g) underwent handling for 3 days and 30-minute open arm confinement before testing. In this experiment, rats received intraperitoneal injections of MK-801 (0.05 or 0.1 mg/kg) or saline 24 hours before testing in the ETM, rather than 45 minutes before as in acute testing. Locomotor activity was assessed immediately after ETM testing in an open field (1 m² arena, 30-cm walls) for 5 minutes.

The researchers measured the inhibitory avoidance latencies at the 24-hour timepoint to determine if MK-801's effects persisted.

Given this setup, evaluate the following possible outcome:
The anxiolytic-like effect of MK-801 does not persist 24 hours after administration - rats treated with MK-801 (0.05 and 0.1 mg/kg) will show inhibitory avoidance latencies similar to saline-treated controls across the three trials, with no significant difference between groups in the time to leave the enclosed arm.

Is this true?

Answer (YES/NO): YES